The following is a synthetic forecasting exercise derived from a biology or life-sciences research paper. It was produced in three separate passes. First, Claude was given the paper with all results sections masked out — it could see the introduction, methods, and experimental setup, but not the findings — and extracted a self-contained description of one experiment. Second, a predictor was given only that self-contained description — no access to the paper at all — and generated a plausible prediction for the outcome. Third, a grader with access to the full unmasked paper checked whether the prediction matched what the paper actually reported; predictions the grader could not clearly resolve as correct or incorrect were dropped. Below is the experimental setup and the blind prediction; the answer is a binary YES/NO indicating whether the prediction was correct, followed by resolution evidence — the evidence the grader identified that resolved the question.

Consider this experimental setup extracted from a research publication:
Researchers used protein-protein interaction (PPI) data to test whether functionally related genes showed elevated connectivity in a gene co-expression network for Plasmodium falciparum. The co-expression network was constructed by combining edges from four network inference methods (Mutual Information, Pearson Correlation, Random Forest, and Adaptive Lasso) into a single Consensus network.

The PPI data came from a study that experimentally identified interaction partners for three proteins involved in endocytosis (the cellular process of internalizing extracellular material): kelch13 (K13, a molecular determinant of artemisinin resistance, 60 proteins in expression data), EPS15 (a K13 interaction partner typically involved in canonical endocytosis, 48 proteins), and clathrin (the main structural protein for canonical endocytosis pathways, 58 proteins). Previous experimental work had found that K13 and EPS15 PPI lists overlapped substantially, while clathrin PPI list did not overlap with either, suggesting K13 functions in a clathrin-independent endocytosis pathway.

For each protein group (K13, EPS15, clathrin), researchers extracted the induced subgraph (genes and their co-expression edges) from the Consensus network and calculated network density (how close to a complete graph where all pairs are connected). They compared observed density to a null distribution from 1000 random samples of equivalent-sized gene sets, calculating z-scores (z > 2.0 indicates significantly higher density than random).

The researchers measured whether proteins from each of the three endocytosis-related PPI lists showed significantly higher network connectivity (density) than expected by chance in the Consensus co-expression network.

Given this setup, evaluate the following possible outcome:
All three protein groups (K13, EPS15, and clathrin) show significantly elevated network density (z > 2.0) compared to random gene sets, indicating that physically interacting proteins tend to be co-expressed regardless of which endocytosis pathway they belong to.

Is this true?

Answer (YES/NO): NO